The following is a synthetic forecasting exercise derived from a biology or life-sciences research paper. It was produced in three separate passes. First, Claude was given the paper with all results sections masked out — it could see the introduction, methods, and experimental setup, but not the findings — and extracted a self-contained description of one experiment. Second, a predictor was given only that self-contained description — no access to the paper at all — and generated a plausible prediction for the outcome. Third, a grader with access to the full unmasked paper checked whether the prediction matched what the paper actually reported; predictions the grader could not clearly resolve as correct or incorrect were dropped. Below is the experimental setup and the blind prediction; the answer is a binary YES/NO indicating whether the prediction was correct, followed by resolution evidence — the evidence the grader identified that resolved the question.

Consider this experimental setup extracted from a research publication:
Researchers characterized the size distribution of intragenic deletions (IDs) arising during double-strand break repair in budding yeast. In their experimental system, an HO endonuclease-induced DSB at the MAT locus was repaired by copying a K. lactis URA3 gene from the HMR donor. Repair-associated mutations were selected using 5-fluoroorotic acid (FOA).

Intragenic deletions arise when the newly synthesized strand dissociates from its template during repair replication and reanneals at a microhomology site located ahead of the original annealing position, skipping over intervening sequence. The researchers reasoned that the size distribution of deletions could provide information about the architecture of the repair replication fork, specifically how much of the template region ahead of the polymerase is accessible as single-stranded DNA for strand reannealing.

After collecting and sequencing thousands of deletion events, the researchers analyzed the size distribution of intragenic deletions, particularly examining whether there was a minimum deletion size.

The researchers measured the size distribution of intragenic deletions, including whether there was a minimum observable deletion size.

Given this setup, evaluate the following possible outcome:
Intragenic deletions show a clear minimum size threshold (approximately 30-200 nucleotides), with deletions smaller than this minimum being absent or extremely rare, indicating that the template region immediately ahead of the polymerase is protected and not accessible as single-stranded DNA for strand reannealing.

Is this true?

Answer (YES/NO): YES